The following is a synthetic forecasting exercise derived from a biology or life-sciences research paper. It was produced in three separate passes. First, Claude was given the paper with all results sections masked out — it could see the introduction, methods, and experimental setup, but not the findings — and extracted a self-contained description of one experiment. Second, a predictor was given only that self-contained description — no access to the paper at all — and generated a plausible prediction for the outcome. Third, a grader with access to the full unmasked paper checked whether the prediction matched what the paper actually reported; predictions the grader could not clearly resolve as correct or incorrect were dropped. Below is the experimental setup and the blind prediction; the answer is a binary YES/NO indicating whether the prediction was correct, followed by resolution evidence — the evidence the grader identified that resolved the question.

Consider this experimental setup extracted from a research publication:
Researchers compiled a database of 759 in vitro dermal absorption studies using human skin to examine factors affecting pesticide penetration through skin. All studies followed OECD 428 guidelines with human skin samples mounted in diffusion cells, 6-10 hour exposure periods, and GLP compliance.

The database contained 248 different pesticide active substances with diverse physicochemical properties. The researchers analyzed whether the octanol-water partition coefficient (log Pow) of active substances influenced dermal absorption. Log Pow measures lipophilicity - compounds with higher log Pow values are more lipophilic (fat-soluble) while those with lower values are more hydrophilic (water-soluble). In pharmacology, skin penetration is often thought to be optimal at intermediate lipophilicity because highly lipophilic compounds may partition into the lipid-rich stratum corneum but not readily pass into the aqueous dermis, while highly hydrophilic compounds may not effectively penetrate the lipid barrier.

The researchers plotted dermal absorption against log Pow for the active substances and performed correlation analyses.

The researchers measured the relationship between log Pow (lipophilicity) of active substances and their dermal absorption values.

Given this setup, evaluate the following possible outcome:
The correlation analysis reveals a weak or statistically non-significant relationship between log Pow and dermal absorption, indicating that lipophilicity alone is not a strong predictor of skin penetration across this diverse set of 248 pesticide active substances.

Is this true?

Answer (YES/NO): YES